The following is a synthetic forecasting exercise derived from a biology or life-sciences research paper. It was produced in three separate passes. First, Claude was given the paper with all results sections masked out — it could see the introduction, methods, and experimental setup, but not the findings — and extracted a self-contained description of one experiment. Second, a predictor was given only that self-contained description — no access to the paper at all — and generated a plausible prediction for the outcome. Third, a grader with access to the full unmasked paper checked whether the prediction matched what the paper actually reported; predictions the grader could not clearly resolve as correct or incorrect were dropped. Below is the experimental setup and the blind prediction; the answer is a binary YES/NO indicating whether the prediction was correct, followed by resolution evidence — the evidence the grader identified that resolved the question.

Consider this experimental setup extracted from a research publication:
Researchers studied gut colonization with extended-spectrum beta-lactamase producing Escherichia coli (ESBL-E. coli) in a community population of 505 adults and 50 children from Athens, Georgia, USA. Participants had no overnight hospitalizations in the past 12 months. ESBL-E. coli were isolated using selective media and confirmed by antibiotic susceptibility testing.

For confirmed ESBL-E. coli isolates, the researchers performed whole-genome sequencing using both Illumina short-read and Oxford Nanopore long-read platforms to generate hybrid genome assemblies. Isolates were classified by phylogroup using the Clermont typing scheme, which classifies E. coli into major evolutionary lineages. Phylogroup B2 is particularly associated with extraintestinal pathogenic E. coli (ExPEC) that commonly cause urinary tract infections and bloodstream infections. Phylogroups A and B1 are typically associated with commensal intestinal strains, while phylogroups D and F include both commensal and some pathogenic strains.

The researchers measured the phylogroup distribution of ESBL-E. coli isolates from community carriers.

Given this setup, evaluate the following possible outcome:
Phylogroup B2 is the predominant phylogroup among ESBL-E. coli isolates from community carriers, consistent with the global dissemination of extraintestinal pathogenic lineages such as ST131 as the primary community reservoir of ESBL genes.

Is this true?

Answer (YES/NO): YES